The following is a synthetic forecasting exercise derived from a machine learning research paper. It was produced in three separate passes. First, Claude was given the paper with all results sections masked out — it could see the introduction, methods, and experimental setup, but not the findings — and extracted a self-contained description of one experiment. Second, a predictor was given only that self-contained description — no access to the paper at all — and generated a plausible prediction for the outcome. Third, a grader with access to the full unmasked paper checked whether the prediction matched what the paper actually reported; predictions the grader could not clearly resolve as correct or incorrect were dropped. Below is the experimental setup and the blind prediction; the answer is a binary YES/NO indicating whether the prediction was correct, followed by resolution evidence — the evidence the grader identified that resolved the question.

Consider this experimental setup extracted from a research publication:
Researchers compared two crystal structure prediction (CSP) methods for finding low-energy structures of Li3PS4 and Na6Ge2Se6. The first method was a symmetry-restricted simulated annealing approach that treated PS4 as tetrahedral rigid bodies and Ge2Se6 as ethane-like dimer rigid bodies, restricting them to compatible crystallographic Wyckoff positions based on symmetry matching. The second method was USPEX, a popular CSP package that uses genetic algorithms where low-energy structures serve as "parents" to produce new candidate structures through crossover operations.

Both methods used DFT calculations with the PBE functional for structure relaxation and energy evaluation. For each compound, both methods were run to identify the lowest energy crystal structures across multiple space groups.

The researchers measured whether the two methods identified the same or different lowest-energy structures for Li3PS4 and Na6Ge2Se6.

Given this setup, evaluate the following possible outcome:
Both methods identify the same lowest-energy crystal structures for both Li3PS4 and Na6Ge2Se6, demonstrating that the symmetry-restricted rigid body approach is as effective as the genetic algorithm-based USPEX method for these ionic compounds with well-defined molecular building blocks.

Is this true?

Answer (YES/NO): YES